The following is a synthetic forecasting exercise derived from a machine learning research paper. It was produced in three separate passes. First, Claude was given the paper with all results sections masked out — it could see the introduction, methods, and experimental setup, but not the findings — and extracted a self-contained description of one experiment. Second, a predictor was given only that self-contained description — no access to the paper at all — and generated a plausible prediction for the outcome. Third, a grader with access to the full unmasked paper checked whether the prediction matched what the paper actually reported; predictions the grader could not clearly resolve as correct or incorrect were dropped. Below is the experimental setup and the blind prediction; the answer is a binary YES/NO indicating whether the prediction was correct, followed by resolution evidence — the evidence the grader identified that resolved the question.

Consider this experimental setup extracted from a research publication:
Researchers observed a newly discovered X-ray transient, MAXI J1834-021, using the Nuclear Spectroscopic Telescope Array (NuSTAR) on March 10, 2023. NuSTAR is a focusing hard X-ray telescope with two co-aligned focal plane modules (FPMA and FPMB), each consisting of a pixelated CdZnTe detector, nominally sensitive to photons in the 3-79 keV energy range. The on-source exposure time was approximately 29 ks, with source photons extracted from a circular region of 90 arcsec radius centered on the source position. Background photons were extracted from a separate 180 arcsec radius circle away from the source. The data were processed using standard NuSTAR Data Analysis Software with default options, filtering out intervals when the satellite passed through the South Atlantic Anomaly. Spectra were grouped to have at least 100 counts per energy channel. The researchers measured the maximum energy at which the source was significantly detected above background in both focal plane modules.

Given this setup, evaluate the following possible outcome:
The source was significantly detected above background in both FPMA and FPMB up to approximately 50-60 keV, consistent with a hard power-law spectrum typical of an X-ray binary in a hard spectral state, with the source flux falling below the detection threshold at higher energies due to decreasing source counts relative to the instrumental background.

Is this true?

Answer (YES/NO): YES